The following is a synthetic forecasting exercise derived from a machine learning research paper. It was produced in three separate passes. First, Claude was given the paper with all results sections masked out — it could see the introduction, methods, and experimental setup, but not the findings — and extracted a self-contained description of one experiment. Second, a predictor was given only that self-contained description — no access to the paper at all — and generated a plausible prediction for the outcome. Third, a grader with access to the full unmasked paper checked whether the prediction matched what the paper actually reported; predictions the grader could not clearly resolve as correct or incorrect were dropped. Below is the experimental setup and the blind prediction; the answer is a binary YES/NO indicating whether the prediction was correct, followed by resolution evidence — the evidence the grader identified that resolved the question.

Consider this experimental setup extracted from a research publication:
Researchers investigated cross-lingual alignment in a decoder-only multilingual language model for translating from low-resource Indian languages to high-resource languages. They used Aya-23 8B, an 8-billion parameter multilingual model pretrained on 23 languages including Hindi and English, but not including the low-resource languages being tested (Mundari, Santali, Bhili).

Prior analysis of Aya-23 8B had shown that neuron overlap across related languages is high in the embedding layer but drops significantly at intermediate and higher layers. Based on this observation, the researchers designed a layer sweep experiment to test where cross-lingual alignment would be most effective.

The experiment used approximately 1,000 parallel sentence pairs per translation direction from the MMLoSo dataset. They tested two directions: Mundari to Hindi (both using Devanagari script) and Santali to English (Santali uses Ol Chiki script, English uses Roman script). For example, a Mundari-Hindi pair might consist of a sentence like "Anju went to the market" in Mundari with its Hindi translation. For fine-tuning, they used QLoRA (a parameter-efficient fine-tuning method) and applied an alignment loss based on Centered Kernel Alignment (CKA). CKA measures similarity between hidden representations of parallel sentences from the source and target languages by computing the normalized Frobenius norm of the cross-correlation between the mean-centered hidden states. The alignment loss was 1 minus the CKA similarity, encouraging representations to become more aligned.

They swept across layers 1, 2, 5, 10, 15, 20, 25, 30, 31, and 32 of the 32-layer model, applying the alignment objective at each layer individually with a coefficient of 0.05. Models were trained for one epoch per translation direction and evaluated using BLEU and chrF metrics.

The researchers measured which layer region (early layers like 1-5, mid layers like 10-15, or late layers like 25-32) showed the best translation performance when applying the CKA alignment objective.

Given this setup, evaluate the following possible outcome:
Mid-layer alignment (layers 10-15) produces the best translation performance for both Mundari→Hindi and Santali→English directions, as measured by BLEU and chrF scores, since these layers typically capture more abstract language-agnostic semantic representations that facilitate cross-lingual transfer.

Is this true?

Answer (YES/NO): YES